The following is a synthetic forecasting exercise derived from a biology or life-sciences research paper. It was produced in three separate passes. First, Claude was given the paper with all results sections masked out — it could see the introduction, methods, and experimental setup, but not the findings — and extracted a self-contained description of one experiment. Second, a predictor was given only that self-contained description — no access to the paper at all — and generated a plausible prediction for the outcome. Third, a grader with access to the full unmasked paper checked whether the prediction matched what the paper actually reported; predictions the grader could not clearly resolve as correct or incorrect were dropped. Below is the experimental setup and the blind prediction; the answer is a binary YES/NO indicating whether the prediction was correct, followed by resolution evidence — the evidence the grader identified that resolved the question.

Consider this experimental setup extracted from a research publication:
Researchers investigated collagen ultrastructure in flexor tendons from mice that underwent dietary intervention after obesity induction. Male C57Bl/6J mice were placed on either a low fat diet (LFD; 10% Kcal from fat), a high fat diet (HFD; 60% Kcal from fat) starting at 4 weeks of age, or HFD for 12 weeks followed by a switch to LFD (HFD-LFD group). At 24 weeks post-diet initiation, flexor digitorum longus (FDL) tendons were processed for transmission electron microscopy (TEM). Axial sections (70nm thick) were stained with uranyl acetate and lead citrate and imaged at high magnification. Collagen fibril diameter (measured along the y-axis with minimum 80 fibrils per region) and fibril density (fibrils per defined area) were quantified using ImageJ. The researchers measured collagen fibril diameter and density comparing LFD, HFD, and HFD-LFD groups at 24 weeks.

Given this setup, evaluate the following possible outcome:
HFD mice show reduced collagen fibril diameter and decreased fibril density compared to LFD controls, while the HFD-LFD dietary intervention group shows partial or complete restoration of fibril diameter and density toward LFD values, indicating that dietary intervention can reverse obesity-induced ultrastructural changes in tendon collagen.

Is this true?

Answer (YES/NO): NO